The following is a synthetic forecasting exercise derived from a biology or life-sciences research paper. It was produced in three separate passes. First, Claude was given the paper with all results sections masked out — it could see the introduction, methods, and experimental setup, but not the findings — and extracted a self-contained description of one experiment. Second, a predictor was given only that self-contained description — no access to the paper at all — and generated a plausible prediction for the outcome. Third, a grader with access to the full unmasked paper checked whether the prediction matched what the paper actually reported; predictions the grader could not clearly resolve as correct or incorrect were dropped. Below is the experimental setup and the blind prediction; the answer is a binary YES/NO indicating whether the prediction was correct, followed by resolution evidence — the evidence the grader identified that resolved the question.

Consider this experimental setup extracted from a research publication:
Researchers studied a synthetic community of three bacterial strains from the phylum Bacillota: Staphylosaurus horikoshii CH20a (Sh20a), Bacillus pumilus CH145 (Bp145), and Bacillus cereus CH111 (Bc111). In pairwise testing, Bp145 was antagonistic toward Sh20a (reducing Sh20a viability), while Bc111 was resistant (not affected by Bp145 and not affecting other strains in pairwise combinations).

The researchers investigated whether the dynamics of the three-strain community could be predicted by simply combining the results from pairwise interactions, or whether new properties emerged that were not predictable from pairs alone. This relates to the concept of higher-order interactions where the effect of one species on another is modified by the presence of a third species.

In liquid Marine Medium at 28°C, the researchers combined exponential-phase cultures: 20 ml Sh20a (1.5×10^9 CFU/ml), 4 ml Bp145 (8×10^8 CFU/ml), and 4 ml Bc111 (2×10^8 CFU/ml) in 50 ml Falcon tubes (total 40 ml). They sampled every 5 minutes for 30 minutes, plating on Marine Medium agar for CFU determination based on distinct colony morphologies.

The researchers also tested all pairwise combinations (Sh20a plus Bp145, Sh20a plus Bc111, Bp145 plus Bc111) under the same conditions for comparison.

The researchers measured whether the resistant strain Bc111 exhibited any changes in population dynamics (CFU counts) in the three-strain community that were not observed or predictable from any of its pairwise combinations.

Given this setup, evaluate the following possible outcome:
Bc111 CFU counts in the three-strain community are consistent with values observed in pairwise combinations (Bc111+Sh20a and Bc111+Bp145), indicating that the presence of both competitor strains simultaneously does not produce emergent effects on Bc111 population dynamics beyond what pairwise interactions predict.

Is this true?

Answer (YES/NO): YES